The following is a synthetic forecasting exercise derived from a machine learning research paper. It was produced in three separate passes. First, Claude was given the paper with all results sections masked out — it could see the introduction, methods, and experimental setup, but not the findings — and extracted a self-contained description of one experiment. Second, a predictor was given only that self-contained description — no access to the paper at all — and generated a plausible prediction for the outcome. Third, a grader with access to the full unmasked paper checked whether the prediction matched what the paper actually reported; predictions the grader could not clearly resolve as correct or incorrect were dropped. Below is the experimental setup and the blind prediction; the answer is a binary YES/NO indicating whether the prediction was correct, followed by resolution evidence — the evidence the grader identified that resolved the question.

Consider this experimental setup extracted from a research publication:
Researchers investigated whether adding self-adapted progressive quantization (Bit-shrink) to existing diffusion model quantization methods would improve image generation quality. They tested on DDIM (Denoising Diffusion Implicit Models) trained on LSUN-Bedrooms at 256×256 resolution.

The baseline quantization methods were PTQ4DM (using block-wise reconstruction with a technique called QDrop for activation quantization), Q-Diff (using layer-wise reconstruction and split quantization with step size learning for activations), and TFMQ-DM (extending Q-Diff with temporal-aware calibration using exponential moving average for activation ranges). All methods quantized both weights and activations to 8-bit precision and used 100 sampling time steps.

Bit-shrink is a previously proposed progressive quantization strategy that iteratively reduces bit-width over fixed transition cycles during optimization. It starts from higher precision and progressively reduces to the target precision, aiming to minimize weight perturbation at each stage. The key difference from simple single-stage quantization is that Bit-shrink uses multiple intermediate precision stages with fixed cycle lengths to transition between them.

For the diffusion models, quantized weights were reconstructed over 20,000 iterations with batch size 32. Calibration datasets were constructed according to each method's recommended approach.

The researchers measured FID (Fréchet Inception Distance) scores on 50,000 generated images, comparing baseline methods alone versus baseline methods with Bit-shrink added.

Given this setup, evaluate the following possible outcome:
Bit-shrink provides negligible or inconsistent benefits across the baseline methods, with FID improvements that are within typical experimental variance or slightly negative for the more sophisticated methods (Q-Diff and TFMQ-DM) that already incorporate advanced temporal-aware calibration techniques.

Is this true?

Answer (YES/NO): NO